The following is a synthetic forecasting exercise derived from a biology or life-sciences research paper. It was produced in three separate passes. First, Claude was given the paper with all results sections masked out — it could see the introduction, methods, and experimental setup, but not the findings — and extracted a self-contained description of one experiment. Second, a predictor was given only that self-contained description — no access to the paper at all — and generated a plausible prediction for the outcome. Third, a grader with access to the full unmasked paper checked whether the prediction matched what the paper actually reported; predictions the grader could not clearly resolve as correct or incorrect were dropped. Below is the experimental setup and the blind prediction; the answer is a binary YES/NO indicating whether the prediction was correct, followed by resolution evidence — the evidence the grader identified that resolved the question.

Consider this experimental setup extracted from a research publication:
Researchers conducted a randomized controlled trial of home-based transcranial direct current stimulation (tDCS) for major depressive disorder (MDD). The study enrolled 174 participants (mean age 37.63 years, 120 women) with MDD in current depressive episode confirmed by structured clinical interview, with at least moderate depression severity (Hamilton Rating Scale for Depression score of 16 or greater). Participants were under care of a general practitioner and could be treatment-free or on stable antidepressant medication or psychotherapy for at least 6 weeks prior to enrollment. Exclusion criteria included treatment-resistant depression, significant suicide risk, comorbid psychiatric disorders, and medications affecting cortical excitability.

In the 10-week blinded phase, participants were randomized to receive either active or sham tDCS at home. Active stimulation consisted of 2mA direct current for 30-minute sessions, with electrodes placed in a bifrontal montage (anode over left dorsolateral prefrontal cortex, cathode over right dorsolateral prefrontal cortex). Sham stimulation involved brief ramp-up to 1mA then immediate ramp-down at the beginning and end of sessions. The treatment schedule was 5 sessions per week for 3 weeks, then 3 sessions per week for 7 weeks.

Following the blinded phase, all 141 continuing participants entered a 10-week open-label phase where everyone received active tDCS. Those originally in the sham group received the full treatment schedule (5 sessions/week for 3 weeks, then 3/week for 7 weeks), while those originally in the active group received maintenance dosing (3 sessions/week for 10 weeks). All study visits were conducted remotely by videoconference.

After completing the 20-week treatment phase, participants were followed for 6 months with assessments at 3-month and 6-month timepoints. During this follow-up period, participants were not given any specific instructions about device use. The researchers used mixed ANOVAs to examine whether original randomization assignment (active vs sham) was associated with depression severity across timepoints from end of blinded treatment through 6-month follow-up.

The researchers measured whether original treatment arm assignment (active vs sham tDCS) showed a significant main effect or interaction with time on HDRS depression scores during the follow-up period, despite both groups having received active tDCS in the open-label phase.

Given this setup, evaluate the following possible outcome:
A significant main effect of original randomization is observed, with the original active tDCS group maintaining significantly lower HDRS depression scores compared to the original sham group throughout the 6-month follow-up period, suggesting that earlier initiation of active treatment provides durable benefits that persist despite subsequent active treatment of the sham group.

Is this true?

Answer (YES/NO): NO